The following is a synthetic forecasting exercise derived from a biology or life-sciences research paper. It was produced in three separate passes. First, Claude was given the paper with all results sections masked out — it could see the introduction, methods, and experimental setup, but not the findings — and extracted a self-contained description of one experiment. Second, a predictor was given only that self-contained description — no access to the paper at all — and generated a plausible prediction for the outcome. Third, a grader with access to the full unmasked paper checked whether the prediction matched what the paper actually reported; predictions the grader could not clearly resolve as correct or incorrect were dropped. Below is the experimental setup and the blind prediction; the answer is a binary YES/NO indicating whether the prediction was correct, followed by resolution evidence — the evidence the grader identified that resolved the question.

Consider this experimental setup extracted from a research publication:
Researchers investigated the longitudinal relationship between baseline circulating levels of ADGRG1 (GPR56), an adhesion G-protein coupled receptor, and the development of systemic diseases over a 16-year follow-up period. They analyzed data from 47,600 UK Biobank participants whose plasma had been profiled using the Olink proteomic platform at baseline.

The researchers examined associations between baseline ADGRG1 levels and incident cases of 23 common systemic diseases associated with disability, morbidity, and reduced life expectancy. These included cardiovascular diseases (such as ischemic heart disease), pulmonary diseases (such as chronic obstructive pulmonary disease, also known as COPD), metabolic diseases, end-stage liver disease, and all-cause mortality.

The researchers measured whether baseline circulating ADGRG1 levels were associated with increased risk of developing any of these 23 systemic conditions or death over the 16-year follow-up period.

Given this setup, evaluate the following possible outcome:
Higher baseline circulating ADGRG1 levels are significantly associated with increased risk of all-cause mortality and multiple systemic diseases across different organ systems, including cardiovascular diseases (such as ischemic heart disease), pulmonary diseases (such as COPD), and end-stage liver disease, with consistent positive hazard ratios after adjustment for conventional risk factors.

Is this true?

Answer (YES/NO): YES